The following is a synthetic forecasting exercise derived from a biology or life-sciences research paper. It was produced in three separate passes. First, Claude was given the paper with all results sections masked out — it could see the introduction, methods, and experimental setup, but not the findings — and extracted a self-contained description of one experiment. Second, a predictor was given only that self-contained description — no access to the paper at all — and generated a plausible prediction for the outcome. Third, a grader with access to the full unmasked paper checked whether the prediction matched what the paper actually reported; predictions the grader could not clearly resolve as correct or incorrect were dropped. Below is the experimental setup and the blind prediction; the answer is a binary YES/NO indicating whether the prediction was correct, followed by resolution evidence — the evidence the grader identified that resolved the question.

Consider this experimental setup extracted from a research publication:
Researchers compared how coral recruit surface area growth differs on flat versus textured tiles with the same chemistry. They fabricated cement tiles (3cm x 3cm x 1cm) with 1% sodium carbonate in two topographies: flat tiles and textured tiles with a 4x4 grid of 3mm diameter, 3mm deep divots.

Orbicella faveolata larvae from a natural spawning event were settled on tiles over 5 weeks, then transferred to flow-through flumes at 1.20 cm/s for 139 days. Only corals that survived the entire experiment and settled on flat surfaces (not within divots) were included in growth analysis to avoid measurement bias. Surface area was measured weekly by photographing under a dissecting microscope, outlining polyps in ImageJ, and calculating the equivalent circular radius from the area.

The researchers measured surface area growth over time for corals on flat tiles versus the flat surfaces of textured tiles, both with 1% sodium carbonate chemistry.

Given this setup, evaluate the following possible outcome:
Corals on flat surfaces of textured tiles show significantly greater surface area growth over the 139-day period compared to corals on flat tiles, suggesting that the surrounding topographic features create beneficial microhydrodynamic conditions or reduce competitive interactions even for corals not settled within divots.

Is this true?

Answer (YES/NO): NO